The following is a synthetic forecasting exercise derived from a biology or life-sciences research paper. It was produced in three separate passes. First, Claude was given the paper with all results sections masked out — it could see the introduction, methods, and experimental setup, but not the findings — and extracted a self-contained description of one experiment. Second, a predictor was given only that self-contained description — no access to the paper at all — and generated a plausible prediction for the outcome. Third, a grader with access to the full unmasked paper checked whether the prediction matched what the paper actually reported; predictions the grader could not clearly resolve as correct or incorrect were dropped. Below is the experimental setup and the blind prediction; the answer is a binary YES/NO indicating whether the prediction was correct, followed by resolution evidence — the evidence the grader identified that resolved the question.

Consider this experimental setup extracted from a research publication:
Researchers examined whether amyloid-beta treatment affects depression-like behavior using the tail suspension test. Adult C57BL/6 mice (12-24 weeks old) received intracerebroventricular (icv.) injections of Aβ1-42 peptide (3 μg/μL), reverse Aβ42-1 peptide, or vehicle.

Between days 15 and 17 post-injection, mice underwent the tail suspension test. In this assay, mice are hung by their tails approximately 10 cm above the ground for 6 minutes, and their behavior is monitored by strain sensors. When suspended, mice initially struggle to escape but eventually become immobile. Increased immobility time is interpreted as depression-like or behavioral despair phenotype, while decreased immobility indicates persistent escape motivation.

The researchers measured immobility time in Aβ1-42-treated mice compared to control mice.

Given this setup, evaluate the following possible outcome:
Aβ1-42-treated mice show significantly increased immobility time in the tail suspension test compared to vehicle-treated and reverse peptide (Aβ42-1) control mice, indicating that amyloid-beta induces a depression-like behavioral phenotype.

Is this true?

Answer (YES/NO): NO